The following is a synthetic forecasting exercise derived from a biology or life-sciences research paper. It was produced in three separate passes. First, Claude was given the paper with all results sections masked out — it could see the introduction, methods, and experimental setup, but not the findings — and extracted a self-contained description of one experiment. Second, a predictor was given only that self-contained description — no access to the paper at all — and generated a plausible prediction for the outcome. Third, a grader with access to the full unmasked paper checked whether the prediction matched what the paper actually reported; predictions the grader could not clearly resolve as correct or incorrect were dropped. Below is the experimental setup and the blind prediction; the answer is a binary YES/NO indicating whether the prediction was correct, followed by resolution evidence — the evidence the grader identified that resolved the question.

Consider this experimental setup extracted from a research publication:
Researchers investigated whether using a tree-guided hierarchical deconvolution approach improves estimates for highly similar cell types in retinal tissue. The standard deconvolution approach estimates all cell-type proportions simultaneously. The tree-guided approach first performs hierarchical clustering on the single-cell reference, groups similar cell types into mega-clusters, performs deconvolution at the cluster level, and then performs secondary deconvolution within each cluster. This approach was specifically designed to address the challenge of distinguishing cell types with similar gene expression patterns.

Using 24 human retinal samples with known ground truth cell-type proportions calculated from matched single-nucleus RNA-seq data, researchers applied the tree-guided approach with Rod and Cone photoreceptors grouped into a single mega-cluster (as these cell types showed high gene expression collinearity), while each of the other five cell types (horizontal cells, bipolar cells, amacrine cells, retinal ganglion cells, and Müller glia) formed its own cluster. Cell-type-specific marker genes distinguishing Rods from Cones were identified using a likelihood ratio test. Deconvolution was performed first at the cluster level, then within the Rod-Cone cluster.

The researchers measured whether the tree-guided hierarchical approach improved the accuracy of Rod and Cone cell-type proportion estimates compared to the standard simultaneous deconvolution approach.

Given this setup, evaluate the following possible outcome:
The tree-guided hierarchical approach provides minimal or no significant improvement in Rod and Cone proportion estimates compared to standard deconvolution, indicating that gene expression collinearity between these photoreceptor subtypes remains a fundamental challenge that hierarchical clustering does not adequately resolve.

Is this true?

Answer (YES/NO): YES